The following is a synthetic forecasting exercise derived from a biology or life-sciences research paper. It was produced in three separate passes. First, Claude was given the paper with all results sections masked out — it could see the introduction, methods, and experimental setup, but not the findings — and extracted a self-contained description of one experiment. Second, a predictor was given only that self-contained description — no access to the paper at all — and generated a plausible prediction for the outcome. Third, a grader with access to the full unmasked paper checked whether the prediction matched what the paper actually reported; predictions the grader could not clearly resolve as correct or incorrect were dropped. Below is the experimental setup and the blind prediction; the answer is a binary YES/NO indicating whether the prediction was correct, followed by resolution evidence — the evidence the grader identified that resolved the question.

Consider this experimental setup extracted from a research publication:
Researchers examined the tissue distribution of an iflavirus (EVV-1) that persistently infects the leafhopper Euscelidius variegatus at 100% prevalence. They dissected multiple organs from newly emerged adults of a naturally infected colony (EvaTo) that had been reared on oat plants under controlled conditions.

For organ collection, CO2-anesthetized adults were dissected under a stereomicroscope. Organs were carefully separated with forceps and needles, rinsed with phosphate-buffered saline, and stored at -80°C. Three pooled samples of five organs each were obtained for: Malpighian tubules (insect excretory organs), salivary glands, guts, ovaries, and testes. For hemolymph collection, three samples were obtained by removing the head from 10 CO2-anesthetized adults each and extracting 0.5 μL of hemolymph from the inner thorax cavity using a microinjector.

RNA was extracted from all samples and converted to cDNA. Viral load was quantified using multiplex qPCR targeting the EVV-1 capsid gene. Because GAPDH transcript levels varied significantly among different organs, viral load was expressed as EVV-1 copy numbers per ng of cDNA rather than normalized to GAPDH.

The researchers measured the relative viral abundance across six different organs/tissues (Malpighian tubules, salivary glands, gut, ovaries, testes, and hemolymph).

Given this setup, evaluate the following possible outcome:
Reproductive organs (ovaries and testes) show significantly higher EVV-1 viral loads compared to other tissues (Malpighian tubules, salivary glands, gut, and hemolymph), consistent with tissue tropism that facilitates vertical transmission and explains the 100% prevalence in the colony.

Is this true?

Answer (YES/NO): NO